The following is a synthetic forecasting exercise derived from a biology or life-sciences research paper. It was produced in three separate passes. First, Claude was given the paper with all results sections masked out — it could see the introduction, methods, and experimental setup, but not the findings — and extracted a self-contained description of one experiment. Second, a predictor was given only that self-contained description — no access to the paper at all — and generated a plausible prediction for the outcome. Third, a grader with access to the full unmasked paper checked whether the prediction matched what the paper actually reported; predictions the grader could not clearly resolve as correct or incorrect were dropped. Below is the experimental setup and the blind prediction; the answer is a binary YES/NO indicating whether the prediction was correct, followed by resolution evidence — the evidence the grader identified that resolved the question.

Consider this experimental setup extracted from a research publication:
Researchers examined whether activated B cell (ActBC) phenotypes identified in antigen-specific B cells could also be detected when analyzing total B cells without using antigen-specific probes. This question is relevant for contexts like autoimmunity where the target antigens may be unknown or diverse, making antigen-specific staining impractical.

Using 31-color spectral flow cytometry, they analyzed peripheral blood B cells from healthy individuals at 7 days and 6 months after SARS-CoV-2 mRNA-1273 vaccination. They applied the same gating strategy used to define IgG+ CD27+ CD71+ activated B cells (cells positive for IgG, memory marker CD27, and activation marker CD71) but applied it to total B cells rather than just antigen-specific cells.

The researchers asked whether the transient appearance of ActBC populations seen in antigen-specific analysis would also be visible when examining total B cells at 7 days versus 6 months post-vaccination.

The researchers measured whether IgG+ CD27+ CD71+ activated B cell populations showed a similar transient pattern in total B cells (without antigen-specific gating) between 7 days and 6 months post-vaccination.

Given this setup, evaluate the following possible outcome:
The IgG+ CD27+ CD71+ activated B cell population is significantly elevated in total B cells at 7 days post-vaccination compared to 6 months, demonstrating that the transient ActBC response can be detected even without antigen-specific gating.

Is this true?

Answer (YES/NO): YES